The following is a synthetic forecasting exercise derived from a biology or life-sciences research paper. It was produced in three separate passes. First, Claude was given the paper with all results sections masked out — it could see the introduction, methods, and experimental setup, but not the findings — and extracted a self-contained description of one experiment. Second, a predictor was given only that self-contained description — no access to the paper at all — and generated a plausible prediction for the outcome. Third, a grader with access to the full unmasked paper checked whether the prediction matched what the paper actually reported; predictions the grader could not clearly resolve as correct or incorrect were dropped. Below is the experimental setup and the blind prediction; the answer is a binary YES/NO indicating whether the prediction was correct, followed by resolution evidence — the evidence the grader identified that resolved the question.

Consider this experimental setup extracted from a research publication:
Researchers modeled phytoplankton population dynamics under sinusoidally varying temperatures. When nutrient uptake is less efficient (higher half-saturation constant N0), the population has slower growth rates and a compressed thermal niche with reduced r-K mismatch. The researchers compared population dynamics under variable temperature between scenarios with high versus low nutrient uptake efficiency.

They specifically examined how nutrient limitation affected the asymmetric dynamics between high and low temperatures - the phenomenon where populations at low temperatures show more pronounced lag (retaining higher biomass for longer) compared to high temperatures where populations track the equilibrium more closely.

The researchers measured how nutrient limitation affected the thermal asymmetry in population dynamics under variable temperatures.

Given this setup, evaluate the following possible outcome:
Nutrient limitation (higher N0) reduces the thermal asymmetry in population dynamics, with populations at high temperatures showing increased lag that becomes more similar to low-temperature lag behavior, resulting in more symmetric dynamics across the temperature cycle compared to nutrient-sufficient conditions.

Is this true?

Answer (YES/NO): NO